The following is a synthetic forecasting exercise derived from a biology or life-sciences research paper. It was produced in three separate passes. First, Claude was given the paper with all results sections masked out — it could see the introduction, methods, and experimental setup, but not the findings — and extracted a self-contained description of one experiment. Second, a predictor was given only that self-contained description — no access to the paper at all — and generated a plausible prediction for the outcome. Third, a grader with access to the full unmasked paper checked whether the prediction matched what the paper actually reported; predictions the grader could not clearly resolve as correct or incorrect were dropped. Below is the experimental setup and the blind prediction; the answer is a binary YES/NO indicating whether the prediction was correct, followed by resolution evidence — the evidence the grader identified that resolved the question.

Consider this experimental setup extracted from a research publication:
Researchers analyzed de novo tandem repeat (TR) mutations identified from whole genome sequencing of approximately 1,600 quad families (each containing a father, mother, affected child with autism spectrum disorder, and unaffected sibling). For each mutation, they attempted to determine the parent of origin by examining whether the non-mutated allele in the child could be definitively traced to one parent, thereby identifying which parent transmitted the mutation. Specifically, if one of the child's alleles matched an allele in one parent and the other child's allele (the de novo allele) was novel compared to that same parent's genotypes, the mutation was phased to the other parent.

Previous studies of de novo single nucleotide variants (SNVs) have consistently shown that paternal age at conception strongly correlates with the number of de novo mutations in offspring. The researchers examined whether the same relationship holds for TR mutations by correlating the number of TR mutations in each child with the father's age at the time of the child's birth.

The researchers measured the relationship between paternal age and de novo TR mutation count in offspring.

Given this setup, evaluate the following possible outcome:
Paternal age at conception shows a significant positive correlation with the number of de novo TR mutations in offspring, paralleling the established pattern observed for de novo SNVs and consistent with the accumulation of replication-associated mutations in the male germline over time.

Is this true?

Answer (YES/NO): YES